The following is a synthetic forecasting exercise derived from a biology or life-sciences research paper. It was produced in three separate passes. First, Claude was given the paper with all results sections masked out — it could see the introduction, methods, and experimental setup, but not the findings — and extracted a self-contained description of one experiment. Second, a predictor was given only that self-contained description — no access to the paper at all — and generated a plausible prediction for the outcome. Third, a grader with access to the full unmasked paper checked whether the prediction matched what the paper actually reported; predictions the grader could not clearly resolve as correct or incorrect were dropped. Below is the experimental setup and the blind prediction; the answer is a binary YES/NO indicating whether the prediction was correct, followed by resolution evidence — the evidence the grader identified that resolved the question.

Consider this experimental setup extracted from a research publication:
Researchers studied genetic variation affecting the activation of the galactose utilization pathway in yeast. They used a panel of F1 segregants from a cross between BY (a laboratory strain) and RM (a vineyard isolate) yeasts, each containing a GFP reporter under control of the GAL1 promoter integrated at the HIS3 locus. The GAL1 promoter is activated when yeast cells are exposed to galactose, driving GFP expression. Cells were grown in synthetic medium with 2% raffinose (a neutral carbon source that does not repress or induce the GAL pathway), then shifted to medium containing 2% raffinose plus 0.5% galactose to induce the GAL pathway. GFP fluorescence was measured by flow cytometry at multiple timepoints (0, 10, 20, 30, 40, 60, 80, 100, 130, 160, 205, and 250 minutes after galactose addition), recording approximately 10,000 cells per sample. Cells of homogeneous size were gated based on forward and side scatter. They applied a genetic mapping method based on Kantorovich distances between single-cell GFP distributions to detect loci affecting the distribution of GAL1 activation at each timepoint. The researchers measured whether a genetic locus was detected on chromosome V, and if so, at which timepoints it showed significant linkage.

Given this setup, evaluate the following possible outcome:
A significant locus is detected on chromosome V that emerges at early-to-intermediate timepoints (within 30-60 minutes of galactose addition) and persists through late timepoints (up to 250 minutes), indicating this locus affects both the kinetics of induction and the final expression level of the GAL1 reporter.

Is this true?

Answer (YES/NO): NO